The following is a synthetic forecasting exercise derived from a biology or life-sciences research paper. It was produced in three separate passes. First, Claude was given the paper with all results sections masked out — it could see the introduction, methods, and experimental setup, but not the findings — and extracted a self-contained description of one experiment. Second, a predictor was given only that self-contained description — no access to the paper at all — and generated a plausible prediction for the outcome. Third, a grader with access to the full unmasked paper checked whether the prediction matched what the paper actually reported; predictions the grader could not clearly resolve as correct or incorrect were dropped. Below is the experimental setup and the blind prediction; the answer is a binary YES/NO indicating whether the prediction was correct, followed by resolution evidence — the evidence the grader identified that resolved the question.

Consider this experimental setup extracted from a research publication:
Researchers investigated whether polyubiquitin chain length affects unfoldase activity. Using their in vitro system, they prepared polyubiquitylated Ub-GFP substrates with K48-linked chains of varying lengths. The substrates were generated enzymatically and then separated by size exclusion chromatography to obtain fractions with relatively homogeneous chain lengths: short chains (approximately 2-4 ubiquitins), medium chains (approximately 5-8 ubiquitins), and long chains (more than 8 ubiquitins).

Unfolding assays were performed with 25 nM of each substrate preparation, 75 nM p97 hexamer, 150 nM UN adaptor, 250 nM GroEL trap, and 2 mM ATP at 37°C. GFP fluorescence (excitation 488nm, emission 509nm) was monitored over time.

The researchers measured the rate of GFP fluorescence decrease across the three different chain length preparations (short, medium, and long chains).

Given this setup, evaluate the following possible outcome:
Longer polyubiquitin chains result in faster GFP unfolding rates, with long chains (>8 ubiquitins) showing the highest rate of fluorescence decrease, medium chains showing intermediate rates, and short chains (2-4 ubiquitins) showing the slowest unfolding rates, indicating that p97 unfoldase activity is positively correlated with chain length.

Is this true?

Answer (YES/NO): NO